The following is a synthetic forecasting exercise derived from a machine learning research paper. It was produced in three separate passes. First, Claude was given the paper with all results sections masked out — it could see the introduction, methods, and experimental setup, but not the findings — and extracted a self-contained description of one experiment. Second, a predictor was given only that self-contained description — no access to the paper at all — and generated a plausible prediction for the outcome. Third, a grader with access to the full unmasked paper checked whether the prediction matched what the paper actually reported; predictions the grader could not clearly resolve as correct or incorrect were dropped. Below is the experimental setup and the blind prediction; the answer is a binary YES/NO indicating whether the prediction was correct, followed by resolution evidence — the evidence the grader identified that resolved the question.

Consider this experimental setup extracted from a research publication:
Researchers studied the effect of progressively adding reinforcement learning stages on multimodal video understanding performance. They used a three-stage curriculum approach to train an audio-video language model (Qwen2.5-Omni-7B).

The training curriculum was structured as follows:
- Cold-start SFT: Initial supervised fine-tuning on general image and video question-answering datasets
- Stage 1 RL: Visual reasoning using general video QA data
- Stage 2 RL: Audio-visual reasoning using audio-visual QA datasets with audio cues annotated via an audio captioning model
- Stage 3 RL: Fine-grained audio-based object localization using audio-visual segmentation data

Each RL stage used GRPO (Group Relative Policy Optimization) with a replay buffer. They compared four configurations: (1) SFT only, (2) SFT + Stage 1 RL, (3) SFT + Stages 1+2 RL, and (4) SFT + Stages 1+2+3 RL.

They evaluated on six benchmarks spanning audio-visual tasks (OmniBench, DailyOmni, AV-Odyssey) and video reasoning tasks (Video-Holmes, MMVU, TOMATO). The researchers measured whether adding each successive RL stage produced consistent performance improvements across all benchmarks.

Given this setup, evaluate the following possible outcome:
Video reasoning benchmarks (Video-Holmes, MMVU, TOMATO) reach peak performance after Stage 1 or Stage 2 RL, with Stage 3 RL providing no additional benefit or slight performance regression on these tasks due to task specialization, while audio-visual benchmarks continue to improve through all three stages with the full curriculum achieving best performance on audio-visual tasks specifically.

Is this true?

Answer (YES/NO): NO